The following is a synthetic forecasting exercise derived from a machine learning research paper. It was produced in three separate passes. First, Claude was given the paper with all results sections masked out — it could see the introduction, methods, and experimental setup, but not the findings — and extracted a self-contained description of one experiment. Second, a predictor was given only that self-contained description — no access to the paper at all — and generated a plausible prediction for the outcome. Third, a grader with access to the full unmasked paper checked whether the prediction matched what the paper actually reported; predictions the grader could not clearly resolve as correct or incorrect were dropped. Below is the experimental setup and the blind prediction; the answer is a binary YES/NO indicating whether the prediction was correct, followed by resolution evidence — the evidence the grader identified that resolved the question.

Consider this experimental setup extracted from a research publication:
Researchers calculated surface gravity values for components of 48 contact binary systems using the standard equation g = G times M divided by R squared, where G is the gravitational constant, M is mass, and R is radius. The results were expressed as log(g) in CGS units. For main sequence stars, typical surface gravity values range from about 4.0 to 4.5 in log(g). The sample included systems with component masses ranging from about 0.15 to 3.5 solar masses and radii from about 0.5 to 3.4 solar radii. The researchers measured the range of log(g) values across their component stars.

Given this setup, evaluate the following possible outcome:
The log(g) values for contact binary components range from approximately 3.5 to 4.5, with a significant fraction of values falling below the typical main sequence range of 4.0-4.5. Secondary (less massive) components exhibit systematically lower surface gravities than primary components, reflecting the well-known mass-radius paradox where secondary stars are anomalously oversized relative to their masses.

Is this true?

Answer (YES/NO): NO